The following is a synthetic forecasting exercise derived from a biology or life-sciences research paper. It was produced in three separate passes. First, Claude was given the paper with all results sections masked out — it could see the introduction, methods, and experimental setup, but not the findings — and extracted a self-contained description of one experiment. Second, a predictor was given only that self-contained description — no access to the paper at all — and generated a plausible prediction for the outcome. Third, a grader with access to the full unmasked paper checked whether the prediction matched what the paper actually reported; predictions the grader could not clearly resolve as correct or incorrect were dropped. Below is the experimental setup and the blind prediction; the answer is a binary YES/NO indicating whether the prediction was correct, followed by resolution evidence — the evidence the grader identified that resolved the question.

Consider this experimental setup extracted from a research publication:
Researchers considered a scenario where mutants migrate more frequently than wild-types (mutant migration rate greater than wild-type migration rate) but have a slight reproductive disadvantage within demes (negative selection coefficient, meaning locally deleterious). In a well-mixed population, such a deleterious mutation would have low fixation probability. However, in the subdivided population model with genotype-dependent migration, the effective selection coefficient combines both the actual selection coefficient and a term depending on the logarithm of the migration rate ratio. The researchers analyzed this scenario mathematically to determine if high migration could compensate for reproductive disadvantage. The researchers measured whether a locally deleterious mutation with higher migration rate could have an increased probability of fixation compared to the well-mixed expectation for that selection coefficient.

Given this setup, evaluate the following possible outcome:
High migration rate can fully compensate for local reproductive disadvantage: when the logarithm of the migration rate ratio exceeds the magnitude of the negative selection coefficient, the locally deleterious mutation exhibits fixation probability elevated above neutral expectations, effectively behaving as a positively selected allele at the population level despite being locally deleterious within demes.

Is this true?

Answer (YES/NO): YES